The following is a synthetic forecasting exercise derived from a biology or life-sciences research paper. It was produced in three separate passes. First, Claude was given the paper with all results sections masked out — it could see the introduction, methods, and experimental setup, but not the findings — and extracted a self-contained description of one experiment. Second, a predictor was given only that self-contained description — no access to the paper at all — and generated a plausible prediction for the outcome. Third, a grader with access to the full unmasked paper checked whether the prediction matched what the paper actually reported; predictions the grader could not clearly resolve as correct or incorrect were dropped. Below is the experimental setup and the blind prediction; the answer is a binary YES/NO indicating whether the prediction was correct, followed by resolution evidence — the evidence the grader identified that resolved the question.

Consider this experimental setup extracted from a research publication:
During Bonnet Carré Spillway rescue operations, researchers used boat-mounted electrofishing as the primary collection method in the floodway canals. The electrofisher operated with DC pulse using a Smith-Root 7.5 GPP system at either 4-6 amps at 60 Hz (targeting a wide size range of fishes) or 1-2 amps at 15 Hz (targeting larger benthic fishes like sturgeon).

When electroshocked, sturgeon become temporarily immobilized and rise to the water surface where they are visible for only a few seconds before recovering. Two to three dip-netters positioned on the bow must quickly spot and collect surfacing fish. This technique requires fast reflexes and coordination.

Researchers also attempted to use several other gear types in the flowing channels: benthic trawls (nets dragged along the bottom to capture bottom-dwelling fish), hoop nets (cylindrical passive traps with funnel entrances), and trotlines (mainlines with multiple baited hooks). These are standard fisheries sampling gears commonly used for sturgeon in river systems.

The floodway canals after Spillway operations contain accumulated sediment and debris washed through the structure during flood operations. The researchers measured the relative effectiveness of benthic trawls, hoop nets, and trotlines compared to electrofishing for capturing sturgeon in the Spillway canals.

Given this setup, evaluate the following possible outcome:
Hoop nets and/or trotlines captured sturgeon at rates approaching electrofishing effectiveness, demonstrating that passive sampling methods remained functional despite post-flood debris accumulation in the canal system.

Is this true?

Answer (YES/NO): NO